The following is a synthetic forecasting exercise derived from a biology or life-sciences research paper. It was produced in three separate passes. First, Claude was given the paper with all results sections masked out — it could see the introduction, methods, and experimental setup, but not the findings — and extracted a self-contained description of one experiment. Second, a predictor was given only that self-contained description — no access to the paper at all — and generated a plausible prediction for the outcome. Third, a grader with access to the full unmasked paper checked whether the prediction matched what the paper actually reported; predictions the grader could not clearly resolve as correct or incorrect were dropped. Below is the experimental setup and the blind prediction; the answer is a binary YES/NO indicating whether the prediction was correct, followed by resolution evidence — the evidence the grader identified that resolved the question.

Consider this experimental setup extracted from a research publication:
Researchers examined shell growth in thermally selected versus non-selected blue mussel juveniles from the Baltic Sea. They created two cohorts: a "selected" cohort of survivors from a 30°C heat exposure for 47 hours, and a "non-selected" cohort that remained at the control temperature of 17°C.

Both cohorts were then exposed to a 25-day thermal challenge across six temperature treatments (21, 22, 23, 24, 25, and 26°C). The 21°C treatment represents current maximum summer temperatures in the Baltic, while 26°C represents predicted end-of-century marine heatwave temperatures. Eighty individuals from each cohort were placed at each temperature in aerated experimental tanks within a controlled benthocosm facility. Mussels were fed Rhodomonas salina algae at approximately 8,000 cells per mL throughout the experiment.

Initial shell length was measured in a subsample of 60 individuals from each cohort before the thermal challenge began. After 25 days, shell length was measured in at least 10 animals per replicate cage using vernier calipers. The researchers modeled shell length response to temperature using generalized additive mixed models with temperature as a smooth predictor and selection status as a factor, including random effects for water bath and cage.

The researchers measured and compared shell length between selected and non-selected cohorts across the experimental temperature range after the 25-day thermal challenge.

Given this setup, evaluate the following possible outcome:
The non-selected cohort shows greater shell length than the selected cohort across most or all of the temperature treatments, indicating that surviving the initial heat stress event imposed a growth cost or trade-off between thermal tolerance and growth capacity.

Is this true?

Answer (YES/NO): NO